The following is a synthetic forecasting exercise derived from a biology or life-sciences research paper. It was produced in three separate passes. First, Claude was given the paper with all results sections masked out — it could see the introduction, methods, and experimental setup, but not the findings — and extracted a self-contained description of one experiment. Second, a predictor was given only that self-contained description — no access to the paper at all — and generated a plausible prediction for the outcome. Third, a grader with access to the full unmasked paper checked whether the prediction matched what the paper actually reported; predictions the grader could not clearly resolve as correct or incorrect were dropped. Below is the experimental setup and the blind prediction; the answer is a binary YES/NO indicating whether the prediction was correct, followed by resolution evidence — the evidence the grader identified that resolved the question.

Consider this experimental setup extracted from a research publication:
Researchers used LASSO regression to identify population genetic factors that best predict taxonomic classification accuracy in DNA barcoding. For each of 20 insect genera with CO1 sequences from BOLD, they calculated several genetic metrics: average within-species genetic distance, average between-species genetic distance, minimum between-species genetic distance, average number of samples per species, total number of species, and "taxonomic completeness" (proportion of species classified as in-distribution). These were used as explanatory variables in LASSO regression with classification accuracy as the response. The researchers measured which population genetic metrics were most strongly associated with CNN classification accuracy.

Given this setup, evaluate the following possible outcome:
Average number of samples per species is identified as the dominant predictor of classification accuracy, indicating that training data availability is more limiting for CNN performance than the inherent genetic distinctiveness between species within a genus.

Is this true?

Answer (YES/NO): NO